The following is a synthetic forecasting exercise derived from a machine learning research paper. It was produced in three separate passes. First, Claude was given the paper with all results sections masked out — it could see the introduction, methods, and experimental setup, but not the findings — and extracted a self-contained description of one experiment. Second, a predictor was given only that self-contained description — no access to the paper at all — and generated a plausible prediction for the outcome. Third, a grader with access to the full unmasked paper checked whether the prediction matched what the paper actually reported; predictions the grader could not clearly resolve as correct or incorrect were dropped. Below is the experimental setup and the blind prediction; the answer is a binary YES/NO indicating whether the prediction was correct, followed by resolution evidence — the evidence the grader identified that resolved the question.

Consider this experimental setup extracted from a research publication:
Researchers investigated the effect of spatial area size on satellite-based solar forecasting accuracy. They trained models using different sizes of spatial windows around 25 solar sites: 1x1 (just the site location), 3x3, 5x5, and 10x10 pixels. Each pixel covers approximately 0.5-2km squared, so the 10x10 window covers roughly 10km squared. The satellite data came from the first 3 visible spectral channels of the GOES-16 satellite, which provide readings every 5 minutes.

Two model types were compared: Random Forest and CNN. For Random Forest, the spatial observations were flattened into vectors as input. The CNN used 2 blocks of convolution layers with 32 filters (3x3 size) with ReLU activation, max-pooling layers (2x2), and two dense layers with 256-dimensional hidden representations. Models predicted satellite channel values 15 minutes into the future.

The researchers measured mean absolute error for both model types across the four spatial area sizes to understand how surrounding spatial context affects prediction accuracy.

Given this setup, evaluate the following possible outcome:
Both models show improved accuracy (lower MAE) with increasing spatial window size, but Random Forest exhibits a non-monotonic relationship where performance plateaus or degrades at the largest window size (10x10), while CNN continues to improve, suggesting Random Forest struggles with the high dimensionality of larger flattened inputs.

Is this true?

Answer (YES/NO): NO